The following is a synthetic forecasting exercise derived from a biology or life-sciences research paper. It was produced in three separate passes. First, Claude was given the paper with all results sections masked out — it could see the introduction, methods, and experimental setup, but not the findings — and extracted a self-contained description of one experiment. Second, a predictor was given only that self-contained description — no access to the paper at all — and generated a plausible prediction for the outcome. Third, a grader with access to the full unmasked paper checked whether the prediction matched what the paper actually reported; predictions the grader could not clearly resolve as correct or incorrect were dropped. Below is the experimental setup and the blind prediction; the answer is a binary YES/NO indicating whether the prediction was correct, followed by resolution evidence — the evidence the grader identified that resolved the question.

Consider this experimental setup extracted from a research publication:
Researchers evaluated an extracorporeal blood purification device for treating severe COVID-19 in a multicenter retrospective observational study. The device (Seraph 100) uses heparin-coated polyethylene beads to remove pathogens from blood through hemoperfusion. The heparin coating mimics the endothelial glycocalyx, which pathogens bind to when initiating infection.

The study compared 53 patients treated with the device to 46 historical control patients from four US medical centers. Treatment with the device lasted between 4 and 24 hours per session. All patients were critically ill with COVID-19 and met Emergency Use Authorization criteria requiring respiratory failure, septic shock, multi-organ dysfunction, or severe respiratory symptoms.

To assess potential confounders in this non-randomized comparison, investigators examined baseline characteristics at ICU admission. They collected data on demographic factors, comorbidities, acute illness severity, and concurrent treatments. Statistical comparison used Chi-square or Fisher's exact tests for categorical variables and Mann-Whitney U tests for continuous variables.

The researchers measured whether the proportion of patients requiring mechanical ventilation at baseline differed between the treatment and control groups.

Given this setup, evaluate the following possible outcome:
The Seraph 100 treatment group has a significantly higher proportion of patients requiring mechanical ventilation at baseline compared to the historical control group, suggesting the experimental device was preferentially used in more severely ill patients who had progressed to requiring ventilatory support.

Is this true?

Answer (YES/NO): NO